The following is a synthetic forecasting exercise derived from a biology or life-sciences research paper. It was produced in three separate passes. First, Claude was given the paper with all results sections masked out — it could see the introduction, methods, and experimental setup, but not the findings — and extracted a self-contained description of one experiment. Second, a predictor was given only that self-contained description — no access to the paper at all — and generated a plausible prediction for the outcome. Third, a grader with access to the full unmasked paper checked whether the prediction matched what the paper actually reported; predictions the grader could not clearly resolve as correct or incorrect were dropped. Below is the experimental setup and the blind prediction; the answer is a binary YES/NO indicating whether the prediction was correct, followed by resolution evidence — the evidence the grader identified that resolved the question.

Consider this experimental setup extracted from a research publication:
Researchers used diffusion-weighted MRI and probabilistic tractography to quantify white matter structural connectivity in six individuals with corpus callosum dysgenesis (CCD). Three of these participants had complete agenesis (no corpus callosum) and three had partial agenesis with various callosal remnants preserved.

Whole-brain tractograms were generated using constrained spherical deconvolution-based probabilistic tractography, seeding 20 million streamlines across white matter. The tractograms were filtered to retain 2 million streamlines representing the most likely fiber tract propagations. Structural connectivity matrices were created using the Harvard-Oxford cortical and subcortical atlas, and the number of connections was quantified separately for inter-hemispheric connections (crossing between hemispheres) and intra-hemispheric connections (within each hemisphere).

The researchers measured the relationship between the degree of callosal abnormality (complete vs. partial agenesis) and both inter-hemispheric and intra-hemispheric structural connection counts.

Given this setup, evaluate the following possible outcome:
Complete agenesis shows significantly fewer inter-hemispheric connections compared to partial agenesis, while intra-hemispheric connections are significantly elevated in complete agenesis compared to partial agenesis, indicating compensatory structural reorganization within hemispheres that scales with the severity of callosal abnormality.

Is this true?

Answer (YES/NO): NO